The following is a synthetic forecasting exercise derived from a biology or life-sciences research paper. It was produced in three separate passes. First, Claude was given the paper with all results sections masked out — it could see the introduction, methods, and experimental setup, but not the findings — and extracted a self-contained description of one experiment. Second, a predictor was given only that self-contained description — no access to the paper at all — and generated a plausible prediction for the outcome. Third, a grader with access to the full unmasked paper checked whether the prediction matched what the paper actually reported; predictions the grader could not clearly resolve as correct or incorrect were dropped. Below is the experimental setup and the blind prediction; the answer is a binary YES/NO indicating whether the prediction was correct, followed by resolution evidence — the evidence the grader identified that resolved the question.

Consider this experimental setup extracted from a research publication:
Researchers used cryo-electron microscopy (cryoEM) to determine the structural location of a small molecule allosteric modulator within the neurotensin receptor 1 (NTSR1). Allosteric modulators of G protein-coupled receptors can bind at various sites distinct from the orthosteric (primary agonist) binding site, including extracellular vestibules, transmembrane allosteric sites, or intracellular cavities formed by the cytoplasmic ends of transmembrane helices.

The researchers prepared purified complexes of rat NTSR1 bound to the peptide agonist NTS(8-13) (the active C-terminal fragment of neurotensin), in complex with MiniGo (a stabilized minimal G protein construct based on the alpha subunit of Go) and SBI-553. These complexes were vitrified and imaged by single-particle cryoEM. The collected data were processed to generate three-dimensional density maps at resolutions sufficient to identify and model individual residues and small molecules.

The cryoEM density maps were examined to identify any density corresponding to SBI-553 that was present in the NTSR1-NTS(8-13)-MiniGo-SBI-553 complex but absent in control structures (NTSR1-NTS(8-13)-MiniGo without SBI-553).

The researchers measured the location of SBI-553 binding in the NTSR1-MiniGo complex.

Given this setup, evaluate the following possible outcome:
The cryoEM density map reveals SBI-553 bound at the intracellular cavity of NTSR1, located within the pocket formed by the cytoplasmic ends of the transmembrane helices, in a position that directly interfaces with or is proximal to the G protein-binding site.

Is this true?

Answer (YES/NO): YES